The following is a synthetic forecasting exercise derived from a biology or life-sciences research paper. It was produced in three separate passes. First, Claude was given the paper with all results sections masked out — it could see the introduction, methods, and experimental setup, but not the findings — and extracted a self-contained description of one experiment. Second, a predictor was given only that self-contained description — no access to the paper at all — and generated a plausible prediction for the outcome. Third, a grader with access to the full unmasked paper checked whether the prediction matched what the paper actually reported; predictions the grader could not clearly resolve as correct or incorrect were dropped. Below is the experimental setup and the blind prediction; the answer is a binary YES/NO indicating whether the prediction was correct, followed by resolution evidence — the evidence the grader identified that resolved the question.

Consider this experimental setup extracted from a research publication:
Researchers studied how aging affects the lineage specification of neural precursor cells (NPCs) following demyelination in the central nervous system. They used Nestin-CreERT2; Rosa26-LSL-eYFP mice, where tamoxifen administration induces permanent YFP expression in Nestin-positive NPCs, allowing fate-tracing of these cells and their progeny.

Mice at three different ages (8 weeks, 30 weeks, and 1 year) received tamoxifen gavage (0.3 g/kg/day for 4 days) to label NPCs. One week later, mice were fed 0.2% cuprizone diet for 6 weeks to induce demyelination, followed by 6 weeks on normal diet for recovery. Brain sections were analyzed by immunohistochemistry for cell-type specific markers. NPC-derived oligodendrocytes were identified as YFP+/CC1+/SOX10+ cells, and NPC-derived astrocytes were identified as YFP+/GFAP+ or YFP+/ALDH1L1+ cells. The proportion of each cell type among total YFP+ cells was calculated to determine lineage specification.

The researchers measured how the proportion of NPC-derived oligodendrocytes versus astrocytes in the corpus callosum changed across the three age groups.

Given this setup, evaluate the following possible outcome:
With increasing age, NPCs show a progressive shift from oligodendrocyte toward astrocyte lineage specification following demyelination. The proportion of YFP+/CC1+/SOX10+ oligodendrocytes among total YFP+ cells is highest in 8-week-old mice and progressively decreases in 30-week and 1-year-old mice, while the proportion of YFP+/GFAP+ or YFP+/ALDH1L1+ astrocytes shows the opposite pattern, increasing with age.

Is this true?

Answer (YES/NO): YES